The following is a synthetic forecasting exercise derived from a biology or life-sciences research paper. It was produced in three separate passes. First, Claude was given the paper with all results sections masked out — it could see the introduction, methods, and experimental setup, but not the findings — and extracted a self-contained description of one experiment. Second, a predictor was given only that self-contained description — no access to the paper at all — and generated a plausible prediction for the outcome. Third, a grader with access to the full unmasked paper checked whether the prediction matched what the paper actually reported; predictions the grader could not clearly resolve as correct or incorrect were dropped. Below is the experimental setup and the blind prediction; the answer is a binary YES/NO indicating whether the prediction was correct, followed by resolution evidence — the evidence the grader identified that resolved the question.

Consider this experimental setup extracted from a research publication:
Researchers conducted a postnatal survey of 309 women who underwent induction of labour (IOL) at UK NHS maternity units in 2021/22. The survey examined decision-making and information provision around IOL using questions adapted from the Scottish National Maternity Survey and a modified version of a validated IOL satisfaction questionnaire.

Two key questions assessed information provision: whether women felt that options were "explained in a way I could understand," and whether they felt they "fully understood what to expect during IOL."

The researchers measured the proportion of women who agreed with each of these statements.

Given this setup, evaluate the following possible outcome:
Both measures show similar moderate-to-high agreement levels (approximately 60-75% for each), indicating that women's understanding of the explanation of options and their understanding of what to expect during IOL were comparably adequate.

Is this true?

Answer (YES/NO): NO